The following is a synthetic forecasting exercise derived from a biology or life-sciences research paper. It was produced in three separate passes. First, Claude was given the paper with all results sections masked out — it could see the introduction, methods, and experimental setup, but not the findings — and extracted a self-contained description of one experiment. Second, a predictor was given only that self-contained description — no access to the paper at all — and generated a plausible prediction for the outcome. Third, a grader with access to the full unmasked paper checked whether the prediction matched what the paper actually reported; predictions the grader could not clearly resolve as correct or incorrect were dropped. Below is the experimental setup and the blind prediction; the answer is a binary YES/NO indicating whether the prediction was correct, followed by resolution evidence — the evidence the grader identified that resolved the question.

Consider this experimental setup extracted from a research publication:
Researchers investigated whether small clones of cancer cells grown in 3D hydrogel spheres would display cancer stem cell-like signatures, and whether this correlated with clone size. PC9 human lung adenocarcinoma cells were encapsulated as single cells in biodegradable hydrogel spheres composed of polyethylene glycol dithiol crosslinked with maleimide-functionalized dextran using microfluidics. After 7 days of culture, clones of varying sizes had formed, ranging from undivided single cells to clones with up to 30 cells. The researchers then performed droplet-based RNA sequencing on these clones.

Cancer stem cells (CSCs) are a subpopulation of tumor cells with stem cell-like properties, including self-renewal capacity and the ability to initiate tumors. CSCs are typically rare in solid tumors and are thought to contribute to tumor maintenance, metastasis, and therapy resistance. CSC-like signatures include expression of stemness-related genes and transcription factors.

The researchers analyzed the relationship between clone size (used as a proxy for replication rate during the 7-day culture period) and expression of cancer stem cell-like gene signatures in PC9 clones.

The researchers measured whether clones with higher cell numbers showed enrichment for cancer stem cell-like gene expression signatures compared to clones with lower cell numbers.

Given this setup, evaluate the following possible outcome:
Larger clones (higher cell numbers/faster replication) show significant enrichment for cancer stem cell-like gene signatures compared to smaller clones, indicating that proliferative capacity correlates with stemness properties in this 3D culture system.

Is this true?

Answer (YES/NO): YES